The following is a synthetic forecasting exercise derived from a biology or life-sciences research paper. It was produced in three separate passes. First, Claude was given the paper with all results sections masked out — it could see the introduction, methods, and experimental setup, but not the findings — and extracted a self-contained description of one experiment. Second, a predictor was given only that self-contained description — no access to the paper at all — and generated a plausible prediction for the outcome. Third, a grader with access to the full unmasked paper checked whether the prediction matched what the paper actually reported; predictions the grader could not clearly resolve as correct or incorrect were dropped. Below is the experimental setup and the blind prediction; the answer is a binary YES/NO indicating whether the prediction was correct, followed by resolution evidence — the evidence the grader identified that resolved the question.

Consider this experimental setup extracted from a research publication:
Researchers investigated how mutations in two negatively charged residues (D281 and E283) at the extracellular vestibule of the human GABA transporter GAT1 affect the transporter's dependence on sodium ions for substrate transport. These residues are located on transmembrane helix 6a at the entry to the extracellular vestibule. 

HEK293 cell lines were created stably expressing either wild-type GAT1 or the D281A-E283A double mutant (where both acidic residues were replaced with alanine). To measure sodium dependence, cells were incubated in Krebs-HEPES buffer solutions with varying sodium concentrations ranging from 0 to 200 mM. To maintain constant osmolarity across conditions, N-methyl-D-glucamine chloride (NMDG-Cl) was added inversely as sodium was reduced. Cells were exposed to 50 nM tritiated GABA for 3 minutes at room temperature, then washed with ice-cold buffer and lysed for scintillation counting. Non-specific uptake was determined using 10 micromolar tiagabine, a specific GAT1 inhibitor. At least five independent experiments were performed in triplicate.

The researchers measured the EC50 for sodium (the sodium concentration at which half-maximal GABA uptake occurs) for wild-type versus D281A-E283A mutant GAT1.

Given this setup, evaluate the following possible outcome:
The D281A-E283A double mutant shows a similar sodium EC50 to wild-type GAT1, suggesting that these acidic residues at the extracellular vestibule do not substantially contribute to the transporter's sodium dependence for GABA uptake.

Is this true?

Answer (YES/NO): NO